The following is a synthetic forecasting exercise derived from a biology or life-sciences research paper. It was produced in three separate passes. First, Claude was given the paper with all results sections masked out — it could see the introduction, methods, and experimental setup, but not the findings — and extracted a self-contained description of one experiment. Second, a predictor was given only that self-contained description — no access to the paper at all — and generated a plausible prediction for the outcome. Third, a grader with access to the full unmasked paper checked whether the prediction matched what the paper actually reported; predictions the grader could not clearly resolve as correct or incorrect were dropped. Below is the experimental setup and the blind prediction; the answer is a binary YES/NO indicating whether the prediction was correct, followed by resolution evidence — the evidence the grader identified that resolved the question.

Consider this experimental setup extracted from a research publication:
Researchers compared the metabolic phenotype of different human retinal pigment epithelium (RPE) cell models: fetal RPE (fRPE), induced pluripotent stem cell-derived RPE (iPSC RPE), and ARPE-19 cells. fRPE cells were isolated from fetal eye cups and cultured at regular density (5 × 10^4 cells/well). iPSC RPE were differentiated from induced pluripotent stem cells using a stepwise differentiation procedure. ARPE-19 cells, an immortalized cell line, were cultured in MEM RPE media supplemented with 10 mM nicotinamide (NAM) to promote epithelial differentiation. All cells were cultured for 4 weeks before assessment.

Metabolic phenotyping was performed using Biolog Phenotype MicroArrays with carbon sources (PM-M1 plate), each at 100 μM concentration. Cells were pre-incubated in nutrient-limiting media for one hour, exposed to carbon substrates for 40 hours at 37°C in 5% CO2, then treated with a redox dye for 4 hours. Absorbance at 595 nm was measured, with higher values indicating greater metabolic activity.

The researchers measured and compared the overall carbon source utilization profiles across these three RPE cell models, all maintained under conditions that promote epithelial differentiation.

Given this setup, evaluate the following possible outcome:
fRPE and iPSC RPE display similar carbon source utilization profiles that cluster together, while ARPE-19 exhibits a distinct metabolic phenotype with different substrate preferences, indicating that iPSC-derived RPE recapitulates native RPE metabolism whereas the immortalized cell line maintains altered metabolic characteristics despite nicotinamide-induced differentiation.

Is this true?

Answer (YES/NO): NO